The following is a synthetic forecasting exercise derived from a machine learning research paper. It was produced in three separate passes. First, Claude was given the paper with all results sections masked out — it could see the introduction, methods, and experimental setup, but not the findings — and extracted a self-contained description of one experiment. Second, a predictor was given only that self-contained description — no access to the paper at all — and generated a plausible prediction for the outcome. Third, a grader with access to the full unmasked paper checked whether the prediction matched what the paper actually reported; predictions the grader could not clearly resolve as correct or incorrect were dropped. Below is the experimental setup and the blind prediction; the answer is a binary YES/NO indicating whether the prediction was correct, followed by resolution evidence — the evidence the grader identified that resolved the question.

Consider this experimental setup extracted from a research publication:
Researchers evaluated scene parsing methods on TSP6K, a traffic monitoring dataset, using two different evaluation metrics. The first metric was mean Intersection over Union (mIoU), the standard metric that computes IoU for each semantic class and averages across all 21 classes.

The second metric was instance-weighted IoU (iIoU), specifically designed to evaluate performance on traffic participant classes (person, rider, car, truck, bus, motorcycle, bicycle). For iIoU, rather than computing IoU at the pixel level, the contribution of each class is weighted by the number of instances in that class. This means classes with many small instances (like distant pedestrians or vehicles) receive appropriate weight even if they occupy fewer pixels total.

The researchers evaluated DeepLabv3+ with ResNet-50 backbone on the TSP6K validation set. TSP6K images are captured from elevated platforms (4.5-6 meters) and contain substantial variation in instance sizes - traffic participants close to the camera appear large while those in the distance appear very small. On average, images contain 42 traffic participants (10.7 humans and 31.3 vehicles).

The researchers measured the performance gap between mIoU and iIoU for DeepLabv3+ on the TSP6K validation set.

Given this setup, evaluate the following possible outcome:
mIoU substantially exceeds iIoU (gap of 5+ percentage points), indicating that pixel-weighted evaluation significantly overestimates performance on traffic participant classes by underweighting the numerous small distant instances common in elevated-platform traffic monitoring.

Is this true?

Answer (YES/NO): YES